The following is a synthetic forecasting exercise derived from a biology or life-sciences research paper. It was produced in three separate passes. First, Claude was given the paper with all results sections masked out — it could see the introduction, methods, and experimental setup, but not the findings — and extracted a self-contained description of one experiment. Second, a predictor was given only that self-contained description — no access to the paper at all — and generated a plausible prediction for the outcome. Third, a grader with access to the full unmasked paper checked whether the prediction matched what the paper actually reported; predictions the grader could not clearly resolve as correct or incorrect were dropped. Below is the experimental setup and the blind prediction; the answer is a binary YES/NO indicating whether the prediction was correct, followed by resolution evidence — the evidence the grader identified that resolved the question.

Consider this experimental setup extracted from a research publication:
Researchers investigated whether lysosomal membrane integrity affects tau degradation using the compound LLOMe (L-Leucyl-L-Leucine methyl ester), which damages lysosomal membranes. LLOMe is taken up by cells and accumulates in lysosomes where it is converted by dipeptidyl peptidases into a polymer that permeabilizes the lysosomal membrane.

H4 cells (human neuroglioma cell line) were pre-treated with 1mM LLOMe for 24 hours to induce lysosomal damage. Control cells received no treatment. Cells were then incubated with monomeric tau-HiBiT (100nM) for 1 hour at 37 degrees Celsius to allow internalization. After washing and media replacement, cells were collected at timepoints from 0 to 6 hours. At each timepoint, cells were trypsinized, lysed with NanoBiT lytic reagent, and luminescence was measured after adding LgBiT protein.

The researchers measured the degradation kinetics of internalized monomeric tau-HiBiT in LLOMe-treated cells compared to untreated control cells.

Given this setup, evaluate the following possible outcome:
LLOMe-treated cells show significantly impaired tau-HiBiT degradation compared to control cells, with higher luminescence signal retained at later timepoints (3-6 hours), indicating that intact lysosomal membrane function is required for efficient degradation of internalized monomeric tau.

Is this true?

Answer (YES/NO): YES